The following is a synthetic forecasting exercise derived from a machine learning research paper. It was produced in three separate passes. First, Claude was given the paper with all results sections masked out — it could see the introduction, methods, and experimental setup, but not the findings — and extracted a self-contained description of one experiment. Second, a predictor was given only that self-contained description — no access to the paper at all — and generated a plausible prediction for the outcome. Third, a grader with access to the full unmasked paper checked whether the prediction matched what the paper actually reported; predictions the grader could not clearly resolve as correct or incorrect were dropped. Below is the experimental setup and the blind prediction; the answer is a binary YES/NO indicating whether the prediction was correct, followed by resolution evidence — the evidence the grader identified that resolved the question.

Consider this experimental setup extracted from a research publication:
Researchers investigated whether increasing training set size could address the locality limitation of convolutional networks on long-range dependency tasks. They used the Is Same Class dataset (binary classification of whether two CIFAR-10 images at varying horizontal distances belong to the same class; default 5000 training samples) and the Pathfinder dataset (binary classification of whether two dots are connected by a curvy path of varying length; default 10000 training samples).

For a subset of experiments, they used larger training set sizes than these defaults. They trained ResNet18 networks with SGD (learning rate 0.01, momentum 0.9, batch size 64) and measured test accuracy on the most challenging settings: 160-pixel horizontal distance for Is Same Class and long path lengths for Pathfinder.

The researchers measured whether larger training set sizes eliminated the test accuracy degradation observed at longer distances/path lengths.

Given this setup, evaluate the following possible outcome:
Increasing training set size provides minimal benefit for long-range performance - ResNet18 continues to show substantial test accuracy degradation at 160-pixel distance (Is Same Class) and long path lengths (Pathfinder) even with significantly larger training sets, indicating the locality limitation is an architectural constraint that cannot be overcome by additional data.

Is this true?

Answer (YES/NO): NO